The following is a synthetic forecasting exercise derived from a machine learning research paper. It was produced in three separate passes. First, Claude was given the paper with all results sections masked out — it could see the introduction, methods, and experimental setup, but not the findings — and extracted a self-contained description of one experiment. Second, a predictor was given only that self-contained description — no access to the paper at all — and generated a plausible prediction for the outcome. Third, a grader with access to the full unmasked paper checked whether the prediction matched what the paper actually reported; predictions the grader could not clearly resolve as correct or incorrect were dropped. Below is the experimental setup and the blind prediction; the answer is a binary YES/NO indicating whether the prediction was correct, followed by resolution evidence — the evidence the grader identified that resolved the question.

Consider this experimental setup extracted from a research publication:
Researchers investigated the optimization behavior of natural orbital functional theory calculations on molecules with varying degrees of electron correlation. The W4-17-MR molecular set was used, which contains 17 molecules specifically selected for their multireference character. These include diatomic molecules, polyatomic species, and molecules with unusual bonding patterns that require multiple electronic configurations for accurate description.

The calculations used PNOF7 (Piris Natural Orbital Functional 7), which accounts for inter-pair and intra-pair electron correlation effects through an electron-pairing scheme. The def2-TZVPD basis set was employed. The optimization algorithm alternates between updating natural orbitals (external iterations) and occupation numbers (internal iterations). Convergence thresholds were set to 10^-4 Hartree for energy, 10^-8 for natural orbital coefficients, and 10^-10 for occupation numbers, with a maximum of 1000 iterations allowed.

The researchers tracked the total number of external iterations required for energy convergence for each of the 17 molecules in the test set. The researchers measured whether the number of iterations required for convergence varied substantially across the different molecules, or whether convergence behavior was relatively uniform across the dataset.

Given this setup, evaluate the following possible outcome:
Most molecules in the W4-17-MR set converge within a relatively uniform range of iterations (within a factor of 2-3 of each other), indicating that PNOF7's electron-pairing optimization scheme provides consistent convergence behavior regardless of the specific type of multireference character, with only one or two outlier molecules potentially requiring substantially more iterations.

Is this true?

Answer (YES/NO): NO